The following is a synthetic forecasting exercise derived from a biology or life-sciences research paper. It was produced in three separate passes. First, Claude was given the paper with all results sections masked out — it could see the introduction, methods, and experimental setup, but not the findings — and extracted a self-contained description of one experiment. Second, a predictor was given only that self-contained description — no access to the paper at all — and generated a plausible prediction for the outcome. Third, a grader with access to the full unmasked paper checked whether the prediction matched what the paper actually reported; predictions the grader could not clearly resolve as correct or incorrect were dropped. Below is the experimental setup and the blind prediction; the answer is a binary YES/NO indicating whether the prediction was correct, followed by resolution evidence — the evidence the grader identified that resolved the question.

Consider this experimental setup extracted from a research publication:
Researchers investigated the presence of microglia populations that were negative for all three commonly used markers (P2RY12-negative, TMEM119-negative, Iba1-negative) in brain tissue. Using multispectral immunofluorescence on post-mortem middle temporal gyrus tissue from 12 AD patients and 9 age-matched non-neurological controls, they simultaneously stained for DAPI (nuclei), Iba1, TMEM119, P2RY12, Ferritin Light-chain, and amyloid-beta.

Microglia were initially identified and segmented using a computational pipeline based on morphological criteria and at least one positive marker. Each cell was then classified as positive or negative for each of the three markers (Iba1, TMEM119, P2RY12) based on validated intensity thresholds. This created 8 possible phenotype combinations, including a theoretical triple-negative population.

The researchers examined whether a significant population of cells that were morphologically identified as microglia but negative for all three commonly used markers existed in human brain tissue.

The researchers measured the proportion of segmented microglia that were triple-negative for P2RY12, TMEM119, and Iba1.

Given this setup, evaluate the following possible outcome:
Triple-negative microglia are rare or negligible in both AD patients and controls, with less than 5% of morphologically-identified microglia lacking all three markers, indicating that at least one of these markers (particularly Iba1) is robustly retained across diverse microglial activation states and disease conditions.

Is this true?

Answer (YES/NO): NO